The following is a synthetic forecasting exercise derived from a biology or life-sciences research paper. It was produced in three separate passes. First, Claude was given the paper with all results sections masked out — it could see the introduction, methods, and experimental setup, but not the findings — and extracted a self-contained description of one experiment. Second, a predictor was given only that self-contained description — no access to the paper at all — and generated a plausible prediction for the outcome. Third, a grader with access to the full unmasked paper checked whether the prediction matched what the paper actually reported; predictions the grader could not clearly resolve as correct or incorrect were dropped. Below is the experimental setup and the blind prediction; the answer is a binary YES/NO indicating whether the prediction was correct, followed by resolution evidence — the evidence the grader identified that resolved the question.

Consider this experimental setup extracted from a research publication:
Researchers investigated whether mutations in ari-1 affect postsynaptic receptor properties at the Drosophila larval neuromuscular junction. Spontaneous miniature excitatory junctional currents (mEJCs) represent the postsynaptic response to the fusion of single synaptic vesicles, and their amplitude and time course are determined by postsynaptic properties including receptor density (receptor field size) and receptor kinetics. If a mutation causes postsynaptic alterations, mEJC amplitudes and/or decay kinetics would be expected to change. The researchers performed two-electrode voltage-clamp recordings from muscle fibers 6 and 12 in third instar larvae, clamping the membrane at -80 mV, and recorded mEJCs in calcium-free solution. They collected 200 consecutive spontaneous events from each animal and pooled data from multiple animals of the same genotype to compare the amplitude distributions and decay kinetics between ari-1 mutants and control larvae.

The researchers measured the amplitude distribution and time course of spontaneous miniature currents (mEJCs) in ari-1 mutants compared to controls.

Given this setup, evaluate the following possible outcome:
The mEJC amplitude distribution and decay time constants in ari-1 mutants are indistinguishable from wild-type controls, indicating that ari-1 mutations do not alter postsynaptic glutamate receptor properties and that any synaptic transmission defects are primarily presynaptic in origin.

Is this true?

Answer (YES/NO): YES